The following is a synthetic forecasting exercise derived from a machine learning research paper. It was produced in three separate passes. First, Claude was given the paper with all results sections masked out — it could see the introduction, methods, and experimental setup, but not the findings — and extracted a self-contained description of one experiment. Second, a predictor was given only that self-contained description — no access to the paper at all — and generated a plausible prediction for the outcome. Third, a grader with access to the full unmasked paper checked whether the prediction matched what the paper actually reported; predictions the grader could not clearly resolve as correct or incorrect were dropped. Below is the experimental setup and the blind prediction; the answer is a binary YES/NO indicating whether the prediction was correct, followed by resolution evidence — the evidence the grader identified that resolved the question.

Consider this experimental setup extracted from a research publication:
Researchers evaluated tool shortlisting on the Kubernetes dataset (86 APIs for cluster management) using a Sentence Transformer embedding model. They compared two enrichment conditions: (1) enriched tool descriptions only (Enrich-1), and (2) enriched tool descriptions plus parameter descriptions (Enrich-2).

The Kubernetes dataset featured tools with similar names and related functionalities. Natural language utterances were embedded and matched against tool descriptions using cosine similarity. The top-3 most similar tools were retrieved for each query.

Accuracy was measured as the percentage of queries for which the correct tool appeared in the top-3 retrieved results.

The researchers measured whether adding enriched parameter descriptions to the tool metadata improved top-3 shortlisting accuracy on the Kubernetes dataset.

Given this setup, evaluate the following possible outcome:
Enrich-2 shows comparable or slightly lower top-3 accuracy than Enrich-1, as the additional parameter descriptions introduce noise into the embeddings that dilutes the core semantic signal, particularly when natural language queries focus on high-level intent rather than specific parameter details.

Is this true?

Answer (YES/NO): NO